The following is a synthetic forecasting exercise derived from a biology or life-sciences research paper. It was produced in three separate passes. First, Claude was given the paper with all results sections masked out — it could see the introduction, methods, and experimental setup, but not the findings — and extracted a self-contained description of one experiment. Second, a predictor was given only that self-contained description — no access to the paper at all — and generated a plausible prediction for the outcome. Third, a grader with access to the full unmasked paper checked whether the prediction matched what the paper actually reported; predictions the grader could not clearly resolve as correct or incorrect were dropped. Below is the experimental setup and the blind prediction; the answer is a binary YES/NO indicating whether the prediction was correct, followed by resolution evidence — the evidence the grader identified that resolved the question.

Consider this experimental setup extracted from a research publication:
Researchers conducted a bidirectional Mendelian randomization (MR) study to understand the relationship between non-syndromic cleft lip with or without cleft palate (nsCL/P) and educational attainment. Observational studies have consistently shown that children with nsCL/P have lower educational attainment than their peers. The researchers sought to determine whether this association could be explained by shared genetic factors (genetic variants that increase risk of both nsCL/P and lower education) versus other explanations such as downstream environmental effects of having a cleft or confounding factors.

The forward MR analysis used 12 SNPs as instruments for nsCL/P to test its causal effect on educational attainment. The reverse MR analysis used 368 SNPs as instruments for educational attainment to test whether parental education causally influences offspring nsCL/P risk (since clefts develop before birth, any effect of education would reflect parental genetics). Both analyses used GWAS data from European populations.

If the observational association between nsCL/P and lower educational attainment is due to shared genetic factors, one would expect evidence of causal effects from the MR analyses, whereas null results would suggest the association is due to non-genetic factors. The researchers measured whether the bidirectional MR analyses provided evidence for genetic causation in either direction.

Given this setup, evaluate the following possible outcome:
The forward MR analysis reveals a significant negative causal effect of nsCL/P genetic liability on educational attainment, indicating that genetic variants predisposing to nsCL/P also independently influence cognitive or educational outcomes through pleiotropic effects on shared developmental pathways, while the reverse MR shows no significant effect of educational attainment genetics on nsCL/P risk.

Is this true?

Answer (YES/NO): NO